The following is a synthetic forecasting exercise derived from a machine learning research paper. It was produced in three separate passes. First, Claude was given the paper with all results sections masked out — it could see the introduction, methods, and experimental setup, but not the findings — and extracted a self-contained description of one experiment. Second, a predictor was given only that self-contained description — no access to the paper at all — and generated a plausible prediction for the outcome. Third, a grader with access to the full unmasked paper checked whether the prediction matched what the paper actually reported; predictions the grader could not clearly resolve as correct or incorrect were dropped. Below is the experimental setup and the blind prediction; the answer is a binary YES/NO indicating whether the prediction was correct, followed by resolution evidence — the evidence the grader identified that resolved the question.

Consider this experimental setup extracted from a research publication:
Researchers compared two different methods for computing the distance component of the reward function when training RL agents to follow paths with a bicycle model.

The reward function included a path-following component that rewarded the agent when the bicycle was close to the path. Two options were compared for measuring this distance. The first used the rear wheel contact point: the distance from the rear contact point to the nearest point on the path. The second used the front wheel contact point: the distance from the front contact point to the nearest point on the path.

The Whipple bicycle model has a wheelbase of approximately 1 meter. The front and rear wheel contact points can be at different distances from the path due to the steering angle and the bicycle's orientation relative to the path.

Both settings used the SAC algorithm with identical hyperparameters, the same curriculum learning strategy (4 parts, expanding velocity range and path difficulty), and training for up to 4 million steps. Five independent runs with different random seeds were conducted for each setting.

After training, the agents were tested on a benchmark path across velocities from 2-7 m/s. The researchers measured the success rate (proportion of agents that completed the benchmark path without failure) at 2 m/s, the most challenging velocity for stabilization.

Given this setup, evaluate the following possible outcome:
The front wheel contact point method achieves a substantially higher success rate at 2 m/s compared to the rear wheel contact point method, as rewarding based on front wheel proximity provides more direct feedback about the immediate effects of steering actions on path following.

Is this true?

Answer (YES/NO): NO